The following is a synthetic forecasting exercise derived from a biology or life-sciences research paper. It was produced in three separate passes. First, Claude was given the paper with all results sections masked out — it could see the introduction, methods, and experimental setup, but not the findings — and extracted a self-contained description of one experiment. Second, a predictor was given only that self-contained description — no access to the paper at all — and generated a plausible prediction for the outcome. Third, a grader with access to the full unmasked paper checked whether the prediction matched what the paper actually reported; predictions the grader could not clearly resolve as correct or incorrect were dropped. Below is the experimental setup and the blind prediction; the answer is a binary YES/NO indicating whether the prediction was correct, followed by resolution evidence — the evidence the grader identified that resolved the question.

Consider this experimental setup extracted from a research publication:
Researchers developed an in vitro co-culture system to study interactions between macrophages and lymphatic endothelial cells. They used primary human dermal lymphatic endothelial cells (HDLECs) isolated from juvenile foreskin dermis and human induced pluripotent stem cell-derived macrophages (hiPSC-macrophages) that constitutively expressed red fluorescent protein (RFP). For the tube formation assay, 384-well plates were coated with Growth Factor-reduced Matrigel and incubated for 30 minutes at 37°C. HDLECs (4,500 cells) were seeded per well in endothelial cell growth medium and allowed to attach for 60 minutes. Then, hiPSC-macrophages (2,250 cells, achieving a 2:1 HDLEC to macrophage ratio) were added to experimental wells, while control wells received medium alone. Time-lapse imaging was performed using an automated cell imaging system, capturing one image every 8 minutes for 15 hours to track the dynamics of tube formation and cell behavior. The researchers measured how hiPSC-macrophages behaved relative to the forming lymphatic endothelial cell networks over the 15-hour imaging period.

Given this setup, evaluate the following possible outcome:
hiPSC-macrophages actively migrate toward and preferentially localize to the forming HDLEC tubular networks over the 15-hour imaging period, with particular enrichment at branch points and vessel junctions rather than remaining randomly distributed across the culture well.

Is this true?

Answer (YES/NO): YES